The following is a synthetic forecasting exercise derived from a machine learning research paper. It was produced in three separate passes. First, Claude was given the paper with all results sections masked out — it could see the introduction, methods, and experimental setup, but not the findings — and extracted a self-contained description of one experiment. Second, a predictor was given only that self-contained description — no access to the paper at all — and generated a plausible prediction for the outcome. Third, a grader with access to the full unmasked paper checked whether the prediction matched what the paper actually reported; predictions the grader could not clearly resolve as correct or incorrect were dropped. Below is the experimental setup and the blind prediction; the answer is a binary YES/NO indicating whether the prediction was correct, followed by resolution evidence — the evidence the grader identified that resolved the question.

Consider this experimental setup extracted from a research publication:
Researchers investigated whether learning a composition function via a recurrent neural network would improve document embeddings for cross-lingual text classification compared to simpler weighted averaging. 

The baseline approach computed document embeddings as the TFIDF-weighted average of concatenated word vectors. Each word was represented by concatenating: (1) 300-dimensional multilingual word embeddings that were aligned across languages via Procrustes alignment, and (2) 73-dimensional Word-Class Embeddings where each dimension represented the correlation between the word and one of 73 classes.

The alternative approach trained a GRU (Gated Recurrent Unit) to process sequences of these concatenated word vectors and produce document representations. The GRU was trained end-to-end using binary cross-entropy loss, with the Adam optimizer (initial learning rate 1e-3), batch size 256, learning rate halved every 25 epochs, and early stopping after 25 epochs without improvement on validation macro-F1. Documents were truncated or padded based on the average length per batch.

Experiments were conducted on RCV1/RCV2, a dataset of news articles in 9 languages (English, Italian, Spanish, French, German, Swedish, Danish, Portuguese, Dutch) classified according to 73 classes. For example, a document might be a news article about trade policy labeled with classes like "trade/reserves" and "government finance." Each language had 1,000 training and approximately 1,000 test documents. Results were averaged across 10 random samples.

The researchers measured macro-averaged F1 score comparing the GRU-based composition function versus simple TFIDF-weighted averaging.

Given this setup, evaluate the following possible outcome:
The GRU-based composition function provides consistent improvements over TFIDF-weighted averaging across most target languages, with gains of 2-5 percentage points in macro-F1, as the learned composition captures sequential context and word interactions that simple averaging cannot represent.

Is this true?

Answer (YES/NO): NO